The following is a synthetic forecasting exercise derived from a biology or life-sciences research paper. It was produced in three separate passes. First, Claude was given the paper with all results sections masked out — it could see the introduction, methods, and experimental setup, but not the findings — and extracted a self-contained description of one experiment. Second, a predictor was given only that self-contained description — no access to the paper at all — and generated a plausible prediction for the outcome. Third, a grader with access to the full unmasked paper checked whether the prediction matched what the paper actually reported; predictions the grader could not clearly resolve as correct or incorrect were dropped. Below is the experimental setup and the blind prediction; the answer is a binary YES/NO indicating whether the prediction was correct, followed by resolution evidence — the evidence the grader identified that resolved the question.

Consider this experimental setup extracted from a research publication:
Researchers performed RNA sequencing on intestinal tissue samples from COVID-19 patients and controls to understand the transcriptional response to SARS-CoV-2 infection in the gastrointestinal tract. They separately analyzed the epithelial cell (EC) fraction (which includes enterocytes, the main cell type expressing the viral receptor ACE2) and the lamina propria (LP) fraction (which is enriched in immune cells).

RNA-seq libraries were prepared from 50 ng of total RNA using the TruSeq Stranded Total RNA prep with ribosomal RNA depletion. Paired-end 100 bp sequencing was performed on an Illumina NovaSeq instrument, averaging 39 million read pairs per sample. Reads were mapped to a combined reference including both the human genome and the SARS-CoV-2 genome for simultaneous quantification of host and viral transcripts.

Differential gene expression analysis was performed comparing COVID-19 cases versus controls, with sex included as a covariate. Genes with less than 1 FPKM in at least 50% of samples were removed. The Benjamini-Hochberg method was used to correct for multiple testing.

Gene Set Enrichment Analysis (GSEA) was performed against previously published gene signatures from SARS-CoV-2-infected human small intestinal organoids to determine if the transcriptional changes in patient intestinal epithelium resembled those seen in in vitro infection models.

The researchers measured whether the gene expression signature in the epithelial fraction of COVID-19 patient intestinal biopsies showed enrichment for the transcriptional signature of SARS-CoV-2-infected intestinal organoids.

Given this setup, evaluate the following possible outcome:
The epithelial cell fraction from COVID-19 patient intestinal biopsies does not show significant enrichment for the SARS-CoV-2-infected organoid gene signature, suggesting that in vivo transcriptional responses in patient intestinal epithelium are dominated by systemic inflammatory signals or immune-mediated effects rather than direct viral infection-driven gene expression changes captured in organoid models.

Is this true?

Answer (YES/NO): NO